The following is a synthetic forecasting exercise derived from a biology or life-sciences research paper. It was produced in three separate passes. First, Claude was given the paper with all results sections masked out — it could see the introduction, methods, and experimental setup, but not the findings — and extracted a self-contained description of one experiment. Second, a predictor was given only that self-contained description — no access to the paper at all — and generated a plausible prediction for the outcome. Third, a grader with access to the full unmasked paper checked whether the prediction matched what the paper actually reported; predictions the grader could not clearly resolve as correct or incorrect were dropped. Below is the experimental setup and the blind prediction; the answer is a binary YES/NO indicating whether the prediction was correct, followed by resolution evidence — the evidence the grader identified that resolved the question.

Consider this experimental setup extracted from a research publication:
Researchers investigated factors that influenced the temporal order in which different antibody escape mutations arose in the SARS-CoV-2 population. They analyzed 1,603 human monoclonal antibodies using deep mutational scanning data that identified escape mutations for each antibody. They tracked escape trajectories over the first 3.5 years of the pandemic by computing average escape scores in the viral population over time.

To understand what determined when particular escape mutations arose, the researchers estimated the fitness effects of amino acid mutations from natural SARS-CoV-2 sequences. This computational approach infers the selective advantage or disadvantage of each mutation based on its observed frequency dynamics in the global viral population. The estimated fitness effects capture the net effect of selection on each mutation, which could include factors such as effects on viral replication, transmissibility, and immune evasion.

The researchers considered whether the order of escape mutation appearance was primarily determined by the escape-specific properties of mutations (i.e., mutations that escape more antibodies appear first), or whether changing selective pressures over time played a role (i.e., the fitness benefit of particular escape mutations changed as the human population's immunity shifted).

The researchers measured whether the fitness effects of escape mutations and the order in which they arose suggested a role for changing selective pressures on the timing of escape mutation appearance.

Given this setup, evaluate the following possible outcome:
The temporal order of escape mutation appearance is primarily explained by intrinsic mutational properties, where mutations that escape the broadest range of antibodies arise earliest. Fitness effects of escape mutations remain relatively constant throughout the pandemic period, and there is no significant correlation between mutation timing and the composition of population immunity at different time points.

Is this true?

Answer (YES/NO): NO